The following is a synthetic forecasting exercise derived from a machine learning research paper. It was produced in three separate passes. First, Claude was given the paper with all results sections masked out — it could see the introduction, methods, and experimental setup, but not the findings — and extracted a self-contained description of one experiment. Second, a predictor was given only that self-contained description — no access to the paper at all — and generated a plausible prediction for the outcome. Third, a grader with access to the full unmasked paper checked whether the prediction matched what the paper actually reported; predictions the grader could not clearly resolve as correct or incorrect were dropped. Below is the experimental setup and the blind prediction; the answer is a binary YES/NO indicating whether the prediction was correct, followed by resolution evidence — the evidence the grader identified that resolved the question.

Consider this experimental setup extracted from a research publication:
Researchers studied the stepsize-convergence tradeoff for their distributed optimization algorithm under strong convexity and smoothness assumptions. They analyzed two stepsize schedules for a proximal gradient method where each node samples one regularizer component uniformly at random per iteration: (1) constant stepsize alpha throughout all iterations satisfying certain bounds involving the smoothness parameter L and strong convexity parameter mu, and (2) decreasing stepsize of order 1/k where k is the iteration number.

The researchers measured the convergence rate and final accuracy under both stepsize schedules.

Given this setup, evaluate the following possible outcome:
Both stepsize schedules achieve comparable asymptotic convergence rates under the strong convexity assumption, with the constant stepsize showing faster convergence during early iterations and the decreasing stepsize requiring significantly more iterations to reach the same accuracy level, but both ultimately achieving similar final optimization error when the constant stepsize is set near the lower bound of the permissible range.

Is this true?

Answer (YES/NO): NO